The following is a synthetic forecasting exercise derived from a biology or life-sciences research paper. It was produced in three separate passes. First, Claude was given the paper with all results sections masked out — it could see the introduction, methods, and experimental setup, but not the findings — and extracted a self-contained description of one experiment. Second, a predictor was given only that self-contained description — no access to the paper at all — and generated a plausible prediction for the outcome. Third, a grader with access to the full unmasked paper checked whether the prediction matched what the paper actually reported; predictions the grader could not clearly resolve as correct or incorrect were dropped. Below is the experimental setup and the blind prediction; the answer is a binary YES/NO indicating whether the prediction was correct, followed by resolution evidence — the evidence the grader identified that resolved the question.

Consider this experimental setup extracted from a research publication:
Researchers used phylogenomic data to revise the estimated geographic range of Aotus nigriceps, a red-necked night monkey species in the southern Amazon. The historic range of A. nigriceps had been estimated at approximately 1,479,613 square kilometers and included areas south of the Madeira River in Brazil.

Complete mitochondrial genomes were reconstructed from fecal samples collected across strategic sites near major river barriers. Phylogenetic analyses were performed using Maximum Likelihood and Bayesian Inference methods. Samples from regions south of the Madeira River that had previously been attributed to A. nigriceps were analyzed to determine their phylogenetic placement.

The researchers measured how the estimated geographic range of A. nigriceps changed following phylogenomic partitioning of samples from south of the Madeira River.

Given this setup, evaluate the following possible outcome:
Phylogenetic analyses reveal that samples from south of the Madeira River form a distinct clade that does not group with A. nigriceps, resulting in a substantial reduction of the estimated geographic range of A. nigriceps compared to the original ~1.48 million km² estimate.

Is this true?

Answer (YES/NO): YES